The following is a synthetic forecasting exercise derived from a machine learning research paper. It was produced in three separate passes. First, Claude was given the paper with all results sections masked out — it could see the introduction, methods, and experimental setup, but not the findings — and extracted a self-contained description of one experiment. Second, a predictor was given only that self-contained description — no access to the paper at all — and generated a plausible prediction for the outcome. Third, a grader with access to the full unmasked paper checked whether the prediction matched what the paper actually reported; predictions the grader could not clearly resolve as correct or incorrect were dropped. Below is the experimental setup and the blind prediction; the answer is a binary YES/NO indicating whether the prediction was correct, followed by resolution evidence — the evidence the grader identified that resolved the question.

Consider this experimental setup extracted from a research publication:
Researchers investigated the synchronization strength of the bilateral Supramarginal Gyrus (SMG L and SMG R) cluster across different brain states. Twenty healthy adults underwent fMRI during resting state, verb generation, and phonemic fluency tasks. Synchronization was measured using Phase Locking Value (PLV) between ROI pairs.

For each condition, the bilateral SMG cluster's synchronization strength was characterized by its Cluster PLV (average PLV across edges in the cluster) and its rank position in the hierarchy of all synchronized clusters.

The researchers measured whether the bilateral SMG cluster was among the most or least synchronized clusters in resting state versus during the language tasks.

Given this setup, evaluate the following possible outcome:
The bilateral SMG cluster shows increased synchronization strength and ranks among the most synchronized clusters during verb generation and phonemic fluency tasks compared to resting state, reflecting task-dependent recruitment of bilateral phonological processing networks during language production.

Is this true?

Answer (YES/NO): NO